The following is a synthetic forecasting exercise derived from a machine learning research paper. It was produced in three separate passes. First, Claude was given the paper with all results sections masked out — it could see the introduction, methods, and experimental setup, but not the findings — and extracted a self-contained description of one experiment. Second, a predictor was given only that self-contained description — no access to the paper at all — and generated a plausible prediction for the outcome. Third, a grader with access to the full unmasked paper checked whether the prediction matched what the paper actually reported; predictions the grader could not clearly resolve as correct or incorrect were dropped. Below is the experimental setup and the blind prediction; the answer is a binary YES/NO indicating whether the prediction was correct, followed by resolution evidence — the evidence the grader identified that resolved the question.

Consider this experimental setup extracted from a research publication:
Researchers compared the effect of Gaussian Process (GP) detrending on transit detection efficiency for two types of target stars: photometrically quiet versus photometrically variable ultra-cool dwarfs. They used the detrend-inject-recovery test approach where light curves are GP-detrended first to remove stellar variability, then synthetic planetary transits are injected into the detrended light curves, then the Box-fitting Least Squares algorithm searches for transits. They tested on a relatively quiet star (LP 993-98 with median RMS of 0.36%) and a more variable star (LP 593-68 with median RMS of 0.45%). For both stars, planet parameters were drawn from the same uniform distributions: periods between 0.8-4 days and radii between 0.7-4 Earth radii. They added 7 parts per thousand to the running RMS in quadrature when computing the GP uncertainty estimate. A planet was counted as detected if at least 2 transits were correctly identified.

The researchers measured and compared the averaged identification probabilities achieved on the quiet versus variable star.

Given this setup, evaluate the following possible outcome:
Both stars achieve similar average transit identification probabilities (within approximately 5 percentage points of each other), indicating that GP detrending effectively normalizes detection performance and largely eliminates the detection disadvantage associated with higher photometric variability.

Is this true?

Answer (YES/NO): NO